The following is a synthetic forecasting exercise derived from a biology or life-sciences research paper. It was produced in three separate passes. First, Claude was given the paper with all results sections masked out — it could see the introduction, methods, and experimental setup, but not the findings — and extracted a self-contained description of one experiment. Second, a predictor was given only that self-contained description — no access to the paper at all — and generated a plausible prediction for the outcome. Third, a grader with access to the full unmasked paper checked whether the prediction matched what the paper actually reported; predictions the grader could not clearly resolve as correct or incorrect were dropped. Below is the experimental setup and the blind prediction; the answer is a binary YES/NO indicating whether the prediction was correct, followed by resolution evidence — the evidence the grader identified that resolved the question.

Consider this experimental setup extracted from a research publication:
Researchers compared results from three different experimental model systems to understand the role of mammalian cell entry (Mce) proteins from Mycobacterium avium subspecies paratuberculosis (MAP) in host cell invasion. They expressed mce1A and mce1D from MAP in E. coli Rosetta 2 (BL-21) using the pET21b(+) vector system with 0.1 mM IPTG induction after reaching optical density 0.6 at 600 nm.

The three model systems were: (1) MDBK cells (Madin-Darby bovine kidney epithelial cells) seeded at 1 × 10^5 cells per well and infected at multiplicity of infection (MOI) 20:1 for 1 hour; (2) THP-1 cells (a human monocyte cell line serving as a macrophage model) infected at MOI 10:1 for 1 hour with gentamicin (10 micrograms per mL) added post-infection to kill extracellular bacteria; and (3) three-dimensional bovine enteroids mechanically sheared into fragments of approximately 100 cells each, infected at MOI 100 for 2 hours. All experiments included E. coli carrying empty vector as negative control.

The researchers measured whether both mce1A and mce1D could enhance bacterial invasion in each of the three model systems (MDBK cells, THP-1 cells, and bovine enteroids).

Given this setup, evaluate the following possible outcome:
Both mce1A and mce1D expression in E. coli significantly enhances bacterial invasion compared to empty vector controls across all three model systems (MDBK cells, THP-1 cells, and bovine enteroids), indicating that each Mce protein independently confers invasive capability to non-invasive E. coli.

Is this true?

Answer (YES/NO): NO